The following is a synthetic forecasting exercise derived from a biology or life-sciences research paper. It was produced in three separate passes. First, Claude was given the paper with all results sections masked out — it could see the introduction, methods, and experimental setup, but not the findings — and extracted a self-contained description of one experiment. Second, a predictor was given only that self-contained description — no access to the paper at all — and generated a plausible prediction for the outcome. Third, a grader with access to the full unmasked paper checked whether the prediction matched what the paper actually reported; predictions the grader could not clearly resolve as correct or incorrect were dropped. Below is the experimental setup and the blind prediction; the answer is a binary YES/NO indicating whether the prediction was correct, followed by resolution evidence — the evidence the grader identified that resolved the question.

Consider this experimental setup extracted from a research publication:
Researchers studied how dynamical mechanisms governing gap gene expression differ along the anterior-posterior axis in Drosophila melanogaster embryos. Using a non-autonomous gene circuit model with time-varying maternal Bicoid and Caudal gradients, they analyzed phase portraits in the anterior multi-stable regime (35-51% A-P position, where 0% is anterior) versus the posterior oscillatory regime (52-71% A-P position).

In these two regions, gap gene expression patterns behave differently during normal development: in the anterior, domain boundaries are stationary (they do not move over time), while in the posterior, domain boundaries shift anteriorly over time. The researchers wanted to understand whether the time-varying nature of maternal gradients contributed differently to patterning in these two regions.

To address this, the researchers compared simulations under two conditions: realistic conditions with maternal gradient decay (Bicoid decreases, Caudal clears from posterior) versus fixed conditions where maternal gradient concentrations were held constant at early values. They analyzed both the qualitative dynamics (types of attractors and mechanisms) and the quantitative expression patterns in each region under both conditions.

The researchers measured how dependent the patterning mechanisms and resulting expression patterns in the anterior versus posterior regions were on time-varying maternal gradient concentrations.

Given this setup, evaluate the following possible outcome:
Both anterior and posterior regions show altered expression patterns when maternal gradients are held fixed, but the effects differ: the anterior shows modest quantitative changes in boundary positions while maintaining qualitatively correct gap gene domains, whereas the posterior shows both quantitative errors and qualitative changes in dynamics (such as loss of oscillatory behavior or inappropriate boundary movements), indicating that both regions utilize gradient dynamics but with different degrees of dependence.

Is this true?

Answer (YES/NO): NO